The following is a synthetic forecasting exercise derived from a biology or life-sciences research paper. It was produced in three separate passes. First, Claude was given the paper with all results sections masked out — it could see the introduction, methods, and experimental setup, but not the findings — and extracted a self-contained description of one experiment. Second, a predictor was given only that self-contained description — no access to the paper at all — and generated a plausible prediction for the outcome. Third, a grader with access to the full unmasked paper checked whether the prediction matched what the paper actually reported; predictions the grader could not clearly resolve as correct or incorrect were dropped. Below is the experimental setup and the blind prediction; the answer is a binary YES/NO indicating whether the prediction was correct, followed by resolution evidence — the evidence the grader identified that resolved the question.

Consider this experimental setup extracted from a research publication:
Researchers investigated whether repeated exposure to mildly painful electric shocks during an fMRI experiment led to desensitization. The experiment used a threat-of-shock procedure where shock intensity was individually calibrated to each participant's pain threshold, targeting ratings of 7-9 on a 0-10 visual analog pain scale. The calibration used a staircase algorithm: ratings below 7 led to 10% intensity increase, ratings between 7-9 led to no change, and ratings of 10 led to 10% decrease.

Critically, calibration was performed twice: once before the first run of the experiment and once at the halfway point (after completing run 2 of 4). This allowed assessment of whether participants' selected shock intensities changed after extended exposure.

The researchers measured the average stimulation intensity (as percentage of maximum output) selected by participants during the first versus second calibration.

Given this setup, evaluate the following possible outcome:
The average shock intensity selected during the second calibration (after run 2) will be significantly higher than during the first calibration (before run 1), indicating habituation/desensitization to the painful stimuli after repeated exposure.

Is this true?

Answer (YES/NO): YES